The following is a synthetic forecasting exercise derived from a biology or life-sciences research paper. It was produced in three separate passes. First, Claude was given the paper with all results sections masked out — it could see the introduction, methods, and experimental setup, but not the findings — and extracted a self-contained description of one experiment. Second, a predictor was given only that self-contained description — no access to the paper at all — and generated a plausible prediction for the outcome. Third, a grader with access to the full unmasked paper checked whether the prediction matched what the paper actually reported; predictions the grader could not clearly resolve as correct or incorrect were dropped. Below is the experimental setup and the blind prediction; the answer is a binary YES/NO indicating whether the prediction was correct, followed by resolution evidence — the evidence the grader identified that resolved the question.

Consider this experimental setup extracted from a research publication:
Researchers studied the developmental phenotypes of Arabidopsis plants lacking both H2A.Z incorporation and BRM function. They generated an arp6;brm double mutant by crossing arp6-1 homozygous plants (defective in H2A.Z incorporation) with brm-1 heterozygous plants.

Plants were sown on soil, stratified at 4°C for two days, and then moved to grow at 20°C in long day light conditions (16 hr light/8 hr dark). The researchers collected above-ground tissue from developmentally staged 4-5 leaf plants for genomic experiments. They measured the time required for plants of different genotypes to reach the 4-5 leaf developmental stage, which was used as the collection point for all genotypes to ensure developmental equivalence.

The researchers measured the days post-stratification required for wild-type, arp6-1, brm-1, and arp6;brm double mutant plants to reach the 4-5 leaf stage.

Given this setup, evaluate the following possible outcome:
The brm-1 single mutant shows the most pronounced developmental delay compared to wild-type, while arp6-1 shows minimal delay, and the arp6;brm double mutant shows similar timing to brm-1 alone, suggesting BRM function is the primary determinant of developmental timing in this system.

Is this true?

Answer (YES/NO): NO